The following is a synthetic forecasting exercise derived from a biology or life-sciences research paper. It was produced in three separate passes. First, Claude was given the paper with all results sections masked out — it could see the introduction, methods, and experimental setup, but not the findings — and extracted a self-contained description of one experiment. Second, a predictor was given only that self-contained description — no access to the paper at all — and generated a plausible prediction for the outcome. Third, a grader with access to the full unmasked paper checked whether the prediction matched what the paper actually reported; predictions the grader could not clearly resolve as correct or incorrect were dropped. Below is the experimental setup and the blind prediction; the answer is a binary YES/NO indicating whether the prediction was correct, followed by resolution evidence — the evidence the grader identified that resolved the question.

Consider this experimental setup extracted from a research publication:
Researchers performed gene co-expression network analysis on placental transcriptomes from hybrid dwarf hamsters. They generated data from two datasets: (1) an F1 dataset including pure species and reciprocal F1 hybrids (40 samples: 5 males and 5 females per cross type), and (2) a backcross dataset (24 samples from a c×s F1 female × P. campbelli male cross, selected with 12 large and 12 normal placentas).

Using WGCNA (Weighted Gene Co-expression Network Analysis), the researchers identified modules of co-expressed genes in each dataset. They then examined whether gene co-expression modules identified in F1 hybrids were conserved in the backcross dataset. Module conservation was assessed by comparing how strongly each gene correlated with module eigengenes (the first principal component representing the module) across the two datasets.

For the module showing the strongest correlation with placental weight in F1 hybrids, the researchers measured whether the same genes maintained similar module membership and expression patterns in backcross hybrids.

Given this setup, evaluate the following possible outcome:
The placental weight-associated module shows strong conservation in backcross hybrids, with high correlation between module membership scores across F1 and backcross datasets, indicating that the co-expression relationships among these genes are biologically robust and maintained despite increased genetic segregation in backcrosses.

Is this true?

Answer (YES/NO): YES